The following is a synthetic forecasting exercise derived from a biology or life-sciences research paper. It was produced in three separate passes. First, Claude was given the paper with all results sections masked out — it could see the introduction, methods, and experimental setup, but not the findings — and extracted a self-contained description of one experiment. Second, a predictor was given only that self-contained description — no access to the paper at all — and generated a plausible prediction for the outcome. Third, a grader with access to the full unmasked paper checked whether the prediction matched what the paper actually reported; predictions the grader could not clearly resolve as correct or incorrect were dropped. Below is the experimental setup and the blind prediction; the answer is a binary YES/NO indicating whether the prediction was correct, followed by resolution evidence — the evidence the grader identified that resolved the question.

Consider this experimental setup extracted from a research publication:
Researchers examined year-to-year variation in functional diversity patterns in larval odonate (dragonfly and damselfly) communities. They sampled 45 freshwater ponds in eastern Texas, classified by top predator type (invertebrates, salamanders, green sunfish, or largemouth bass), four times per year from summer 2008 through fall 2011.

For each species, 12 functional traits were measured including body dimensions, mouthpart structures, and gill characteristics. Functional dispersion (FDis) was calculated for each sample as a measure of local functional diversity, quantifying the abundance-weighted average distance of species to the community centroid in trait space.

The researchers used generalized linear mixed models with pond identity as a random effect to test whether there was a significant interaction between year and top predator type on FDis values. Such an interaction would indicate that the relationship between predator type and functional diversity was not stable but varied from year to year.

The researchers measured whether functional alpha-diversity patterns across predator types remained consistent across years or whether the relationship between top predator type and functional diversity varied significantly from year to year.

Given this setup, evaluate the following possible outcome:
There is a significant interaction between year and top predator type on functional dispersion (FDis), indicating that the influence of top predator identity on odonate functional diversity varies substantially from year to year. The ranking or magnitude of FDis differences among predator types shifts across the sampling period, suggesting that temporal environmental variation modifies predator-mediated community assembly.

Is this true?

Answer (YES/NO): NO